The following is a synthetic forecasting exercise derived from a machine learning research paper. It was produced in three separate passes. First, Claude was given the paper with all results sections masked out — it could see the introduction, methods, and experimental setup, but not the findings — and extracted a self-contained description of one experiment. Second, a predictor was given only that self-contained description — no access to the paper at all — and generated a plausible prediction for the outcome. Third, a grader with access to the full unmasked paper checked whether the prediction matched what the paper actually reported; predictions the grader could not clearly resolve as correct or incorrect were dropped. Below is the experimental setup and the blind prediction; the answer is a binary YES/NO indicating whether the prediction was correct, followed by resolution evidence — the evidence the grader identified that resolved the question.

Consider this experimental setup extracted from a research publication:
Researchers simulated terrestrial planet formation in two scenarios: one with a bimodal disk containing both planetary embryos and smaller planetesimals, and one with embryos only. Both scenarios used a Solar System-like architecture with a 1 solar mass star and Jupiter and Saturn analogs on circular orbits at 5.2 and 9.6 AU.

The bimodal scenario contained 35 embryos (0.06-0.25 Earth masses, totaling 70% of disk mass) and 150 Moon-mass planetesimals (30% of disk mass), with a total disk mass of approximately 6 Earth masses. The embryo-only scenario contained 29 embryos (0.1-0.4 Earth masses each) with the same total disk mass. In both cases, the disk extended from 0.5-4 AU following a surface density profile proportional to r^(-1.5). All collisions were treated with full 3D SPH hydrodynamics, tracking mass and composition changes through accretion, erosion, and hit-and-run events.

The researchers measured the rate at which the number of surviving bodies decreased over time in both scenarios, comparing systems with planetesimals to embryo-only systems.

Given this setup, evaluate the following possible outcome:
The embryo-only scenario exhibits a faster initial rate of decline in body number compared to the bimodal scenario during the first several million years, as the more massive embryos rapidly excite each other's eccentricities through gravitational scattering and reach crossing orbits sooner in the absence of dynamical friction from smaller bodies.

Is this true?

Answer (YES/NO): NO